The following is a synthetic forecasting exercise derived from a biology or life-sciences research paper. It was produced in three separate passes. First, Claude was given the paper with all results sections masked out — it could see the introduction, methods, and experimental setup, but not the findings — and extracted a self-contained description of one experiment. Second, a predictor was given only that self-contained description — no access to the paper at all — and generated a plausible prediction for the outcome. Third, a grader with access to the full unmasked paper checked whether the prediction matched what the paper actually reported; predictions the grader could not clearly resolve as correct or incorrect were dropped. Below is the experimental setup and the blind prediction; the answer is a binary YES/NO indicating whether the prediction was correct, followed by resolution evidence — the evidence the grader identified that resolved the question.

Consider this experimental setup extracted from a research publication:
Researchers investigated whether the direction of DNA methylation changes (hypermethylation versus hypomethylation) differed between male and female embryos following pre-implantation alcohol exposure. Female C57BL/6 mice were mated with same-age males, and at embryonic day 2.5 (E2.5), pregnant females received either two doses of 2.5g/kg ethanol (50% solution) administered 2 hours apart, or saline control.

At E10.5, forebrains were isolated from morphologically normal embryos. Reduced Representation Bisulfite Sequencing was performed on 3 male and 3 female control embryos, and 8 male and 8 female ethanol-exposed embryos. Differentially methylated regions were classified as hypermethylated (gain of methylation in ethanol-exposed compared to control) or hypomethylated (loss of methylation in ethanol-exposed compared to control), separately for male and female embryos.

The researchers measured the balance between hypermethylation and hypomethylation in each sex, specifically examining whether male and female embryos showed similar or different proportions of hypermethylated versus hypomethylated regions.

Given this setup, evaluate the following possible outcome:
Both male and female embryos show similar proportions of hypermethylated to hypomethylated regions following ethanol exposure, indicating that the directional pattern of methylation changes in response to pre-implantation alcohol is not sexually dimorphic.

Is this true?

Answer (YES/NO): NO